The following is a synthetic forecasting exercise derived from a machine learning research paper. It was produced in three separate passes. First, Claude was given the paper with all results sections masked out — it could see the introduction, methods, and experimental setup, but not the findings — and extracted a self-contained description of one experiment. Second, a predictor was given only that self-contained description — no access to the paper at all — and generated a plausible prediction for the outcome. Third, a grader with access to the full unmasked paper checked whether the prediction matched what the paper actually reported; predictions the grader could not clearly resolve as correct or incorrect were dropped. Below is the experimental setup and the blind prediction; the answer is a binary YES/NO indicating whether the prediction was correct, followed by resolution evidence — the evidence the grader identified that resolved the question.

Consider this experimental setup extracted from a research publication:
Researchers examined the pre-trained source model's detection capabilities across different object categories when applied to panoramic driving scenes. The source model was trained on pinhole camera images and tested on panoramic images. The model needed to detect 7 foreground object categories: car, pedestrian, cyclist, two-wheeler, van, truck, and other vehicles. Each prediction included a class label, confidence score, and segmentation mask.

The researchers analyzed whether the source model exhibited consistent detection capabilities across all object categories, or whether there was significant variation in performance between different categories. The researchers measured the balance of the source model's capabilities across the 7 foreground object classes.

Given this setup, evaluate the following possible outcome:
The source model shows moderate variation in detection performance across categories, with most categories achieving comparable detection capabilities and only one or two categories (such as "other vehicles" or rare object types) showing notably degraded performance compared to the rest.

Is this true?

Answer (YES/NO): NO